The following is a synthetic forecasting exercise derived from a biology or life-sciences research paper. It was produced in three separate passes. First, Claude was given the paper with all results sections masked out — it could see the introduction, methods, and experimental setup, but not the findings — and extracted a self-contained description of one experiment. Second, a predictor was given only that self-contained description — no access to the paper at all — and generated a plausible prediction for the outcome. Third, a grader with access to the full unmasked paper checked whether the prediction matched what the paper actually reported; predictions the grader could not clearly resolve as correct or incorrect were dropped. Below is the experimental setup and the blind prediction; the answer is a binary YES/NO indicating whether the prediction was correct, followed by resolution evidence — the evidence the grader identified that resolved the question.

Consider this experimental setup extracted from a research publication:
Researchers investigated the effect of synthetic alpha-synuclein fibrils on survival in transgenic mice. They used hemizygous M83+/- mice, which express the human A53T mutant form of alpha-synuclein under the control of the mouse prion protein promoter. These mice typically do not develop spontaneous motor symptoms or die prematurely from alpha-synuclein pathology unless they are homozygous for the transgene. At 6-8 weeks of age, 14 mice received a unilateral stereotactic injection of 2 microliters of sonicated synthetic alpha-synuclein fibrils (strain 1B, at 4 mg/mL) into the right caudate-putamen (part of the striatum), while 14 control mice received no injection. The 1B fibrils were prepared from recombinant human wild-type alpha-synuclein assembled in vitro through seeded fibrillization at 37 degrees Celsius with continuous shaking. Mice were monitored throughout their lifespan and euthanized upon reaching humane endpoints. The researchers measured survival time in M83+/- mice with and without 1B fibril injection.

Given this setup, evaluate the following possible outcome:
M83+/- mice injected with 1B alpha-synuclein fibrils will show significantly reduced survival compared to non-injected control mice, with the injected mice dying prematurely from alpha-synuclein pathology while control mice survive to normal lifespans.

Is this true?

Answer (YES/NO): YES